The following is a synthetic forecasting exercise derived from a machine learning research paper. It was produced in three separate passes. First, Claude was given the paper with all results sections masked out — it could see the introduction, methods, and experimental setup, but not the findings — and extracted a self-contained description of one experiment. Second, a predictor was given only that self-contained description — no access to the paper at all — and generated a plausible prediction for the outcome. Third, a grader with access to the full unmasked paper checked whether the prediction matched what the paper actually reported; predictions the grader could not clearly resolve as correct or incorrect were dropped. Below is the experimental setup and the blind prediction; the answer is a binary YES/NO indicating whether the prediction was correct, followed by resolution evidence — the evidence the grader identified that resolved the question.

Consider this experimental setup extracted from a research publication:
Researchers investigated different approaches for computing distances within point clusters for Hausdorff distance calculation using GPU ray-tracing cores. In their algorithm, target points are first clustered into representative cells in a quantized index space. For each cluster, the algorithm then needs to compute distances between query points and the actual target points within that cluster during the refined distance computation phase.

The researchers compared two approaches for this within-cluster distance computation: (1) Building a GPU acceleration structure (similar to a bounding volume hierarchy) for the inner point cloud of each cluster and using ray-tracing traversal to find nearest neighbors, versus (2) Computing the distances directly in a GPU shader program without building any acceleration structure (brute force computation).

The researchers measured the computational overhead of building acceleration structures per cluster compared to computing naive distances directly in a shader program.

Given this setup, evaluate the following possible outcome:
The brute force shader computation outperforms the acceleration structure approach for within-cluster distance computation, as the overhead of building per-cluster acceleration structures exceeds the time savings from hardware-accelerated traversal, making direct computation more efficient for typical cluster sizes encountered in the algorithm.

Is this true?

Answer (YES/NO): YES